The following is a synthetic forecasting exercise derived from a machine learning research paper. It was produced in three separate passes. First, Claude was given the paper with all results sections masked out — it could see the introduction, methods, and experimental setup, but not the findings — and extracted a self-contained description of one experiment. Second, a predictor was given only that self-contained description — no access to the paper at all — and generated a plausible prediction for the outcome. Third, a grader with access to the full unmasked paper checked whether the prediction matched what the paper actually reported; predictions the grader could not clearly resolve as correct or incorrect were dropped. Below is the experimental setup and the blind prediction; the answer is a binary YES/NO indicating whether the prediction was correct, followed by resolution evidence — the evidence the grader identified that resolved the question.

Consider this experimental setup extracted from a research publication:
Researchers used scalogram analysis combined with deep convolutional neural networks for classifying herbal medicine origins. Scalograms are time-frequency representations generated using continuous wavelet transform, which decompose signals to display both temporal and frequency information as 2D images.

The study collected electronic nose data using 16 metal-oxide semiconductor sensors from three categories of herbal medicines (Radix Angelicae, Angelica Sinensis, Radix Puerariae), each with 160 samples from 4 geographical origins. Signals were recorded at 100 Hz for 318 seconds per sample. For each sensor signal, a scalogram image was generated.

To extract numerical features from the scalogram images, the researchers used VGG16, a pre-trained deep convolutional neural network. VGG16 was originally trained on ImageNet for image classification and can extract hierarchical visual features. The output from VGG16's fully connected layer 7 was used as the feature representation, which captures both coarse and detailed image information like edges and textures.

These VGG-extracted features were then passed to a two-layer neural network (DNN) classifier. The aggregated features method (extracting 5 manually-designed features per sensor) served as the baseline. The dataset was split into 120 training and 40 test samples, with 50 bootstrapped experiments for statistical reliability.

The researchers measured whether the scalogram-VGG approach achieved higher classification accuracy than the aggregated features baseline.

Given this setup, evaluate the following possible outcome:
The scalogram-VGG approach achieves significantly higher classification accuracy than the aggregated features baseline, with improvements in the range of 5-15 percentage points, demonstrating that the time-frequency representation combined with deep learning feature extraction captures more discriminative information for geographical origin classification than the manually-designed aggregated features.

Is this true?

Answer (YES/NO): NO